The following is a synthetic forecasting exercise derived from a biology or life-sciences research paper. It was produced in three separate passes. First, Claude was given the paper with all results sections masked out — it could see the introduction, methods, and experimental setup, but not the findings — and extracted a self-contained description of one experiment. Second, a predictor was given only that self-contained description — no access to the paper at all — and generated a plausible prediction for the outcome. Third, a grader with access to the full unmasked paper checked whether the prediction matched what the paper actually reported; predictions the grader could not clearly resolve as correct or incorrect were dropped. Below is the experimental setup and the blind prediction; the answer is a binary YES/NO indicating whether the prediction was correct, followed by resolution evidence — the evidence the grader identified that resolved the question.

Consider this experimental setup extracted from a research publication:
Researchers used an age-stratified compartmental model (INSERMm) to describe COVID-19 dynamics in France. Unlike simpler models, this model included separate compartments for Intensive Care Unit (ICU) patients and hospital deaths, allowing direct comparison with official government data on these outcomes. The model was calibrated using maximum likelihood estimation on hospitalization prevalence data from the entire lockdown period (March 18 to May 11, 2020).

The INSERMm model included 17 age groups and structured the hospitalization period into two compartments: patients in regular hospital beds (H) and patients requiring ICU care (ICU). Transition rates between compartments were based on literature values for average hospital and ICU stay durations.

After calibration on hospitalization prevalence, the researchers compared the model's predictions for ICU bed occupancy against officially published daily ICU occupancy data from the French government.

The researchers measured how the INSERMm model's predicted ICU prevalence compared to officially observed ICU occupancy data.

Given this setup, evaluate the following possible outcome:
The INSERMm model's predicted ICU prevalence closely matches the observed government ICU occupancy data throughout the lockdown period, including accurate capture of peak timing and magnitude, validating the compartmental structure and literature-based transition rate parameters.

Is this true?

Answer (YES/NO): NO